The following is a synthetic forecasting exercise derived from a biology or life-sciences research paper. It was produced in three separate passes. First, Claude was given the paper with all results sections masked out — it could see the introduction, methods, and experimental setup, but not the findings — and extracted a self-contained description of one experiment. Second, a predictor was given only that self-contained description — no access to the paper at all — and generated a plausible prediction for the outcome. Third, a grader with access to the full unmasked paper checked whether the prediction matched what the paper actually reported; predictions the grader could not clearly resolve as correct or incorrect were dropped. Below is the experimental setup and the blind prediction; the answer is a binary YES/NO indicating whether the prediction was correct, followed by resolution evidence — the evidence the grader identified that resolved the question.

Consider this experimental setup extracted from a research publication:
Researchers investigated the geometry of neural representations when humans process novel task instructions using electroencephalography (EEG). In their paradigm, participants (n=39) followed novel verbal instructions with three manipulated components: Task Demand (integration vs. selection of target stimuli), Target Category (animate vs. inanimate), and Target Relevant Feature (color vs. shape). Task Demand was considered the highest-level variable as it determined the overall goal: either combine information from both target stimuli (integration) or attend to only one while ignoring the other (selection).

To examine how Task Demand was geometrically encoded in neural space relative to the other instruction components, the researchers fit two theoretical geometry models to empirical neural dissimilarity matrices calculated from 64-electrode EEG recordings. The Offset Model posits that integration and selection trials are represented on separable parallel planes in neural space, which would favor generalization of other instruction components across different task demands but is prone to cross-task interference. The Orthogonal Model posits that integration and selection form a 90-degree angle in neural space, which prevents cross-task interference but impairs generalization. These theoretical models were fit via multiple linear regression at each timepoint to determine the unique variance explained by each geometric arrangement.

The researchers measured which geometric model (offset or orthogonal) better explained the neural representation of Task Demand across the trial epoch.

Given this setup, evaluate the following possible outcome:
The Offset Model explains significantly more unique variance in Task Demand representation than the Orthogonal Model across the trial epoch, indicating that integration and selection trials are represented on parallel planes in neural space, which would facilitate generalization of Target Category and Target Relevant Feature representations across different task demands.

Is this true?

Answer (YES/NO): YES